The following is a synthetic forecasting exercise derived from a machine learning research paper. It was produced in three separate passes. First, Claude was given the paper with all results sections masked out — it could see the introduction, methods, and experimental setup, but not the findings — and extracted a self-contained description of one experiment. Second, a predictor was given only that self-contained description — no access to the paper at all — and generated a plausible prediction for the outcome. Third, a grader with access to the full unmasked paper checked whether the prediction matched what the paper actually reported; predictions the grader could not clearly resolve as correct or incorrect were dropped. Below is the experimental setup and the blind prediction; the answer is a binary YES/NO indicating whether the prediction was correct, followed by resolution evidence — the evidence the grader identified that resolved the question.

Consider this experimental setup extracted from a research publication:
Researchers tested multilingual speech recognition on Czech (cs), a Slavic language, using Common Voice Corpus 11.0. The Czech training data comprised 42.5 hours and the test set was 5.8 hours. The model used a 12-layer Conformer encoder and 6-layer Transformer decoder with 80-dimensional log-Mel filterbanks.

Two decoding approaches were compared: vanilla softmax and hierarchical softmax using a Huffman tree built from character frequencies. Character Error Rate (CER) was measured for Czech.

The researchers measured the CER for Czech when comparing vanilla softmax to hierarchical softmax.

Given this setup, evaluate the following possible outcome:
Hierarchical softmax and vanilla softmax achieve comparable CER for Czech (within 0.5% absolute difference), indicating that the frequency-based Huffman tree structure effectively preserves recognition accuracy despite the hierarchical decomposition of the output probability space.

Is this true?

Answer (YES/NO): YES